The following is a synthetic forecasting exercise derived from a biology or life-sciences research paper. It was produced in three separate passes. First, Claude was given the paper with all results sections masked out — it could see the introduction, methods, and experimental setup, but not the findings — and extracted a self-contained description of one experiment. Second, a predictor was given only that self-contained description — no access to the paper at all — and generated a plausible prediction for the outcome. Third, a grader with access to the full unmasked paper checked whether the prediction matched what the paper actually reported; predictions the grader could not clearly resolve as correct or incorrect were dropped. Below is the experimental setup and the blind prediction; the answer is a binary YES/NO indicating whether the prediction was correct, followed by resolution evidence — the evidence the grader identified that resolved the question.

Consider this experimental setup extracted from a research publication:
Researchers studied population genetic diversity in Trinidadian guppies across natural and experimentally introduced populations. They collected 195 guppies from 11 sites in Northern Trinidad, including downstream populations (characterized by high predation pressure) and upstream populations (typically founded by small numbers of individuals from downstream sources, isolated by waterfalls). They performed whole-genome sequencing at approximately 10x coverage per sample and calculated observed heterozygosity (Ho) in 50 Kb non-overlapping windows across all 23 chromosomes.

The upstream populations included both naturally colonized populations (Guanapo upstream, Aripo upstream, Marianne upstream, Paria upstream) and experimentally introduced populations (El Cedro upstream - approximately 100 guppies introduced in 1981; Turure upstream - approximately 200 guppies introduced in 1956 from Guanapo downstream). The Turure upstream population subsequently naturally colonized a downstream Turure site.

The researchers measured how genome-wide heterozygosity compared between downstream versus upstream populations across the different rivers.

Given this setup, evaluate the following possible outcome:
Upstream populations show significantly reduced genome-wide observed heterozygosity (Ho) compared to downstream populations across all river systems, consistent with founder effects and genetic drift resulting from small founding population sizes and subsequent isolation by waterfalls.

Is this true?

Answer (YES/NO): NO